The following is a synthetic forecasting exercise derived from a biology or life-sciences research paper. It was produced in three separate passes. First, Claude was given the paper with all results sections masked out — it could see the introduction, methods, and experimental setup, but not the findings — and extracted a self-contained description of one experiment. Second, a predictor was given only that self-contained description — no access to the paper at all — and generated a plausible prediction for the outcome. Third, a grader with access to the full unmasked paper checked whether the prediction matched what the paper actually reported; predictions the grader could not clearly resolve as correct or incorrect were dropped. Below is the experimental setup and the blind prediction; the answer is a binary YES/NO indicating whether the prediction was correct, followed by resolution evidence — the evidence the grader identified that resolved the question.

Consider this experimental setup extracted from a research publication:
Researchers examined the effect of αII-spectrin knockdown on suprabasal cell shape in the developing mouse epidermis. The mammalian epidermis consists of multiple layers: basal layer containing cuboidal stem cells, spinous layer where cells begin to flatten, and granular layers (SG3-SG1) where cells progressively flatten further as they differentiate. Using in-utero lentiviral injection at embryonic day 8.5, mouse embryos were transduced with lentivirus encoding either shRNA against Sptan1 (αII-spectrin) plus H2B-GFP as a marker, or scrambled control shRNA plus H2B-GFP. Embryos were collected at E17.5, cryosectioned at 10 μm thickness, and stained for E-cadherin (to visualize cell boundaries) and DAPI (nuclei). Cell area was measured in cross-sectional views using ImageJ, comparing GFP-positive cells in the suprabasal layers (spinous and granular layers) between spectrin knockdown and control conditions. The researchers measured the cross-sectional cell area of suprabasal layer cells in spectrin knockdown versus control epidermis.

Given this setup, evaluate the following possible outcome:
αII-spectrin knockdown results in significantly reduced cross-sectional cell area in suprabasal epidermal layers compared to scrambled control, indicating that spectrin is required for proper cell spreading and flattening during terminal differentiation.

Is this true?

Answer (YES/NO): YES